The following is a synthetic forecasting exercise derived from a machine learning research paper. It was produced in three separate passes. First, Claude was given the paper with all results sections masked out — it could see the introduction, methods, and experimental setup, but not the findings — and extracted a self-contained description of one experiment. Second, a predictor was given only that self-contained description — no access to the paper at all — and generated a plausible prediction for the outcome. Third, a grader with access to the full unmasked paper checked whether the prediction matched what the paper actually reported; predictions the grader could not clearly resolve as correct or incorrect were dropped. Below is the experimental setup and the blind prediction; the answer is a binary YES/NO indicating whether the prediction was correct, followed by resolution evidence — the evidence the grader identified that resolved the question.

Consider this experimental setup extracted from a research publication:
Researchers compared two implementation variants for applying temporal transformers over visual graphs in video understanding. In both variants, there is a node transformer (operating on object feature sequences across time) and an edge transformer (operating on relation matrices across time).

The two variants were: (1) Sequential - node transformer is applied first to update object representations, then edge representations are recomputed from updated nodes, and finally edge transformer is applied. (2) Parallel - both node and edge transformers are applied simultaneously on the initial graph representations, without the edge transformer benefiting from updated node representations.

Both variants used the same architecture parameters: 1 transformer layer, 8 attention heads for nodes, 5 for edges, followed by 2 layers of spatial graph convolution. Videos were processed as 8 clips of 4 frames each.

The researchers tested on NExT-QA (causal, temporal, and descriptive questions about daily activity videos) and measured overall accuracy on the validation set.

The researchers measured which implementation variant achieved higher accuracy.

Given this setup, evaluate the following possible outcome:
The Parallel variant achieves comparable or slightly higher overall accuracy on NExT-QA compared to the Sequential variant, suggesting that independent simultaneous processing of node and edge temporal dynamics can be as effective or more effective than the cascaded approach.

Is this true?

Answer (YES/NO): NO